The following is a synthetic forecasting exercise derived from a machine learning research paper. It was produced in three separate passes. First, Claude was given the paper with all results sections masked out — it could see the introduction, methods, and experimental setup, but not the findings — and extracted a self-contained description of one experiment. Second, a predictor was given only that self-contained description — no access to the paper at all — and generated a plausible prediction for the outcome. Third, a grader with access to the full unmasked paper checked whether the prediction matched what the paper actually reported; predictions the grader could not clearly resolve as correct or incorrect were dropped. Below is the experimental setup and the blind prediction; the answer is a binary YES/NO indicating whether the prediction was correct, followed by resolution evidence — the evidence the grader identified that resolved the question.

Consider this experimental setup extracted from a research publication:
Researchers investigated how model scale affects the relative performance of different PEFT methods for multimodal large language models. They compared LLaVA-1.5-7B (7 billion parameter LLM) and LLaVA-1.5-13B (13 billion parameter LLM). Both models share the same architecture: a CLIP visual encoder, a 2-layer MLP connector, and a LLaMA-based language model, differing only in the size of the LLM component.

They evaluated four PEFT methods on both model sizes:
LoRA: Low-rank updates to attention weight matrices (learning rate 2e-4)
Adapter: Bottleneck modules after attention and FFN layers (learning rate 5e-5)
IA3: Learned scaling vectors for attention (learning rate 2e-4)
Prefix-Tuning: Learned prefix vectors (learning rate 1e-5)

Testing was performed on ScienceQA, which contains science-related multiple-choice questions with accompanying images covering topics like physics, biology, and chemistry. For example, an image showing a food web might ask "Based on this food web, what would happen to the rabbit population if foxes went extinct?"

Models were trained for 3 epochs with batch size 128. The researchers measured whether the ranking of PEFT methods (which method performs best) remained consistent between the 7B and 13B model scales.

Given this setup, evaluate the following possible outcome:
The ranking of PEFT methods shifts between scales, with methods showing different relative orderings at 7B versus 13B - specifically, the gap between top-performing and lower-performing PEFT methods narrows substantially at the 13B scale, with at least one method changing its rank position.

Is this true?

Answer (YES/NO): NO